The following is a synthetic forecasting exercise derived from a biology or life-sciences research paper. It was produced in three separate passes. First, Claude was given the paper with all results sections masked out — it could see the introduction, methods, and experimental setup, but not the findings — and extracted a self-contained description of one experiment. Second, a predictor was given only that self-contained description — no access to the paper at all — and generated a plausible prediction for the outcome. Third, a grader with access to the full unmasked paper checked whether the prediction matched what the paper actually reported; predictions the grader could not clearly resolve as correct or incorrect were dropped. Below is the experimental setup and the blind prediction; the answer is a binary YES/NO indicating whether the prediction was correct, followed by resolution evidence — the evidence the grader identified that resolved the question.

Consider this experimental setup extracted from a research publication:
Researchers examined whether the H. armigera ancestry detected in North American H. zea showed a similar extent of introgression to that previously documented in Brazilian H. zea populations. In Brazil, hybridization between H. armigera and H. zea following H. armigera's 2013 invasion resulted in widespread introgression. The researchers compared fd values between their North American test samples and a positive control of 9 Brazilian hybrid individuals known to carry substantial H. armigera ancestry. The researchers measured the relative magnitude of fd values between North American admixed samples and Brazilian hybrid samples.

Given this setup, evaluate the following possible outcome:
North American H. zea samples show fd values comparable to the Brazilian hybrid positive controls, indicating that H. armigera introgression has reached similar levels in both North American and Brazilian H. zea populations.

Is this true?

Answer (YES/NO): NO